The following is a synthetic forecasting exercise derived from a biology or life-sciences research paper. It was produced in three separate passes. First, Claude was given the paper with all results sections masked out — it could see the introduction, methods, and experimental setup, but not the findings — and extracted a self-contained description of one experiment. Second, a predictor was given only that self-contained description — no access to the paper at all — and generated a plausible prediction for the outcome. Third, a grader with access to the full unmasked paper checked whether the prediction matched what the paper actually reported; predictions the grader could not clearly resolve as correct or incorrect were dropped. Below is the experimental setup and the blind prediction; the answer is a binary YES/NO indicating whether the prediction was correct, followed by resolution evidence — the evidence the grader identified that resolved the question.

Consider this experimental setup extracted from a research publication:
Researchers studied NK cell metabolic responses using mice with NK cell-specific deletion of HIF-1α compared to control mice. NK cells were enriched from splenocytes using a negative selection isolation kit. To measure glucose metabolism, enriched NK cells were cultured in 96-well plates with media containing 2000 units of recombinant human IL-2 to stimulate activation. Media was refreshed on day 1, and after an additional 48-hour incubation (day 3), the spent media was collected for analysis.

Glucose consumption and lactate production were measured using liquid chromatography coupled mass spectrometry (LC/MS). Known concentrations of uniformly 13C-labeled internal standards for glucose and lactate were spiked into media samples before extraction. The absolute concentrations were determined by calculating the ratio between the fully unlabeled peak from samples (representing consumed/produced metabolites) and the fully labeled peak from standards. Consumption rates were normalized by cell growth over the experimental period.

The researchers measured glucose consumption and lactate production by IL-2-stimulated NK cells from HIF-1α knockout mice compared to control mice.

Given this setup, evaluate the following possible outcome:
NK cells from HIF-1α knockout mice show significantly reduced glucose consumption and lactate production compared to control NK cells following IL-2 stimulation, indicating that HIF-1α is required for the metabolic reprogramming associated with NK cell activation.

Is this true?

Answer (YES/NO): YES